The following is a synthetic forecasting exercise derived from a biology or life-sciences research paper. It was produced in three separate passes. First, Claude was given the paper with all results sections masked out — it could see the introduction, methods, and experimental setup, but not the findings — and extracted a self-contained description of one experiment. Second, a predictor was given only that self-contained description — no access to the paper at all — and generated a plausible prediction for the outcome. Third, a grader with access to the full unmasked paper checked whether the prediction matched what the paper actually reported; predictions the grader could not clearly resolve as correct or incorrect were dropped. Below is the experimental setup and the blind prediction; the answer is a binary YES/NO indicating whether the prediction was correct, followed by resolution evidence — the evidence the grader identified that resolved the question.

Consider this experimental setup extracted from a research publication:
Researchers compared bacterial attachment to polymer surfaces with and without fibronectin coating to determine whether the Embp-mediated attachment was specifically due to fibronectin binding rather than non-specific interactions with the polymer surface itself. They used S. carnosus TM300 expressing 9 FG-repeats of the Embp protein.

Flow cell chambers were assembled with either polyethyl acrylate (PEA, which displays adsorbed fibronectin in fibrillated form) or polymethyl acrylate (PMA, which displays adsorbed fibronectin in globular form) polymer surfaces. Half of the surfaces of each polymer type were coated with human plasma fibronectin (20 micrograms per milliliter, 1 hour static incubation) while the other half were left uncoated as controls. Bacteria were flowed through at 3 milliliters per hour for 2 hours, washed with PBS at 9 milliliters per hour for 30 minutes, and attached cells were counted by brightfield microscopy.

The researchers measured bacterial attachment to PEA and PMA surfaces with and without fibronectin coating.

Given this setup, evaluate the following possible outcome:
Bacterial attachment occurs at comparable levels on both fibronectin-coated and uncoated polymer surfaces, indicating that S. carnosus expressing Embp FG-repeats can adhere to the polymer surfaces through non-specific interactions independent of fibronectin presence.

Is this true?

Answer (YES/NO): NO